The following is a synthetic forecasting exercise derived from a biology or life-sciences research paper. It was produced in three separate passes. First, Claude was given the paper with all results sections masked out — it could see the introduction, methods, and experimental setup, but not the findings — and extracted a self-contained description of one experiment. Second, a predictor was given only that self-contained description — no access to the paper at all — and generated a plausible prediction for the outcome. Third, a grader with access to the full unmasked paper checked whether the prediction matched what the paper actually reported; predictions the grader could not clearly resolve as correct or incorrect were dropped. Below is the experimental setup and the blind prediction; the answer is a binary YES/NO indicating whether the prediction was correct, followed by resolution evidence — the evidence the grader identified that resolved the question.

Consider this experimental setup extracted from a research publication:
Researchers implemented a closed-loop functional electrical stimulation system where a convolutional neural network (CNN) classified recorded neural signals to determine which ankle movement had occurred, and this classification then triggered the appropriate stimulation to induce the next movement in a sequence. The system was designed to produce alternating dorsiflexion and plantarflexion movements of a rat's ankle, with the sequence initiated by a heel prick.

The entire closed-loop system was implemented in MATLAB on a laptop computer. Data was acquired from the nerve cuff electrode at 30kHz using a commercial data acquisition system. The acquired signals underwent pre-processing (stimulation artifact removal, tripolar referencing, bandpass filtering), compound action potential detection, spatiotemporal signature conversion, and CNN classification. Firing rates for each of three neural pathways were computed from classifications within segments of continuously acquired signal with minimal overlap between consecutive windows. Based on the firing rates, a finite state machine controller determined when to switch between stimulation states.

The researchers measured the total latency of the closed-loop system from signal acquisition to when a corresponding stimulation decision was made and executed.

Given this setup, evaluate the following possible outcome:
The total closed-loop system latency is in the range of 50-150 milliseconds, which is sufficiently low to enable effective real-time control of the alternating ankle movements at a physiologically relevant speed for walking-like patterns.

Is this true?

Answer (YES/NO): NO